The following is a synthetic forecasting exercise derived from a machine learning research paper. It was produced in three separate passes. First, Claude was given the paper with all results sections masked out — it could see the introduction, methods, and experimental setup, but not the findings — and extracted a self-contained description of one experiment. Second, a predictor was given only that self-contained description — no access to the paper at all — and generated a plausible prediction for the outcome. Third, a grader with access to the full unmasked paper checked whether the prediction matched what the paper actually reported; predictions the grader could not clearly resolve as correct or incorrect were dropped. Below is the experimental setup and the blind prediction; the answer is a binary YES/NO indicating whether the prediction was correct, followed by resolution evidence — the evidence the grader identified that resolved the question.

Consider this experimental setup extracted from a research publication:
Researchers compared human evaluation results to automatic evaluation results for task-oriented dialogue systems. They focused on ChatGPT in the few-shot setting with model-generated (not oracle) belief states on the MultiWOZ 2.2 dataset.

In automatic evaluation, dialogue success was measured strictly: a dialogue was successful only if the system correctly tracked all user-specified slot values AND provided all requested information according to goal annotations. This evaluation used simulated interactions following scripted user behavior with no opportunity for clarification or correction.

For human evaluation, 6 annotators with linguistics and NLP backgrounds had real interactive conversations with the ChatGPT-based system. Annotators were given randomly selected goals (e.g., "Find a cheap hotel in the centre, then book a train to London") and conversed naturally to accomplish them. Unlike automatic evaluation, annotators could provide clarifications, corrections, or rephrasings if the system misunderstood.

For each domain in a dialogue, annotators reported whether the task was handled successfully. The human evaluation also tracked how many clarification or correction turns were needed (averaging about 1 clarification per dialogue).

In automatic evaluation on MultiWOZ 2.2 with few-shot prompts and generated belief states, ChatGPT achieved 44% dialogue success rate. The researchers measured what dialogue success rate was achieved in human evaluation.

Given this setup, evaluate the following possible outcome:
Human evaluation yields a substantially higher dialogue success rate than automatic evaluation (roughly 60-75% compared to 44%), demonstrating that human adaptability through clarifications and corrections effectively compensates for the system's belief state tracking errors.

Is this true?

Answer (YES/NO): YES